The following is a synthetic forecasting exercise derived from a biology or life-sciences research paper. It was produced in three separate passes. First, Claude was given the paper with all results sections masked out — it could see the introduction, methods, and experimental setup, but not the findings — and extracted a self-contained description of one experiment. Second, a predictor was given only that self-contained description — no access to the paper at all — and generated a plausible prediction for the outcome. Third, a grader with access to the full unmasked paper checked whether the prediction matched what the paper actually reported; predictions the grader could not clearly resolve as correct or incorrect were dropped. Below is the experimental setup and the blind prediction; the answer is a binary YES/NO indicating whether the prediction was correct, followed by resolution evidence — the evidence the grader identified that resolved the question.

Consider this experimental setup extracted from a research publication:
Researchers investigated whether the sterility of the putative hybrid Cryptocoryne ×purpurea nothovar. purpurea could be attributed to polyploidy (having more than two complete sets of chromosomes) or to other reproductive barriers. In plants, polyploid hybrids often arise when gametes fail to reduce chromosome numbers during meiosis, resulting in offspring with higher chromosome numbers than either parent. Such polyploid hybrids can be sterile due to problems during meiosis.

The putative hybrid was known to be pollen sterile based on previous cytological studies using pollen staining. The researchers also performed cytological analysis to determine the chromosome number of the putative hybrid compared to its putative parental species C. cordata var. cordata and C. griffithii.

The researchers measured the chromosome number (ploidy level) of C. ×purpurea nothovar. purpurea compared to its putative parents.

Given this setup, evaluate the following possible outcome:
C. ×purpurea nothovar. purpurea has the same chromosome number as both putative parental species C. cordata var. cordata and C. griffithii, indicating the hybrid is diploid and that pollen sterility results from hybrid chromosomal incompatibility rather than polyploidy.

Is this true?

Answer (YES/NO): YES